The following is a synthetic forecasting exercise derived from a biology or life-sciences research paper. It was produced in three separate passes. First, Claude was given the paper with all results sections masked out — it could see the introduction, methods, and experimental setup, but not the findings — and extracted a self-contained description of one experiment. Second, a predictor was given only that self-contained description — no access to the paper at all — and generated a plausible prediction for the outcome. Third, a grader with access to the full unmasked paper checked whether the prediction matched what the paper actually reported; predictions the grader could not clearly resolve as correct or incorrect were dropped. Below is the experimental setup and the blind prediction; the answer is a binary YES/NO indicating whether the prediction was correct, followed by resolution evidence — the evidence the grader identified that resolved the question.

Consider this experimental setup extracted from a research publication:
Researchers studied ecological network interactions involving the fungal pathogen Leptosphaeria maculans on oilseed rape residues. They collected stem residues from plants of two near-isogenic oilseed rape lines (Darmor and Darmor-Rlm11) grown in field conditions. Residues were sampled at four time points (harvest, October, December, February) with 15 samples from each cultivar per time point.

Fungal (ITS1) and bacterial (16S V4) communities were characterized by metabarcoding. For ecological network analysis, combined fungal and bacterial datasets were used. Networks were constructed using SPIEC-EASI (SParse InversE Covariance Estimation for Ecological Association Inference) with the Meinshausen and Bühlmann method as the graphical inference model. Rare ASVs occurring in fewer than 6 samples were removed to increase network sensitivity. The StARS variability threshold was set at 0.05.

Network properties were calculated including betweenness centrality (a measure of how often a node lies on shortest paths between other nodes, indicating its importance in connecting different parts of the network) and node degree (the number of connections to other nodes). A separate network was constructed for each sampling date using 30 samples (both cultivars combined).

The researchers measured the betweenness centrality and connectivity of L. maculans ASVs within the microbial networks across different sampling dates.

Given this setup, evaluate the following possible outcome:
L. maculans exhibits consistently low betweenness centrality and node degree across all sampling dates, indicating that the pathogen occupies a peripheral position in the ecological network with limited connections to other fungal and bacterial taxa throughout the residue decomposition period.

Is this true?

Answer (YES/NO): YES